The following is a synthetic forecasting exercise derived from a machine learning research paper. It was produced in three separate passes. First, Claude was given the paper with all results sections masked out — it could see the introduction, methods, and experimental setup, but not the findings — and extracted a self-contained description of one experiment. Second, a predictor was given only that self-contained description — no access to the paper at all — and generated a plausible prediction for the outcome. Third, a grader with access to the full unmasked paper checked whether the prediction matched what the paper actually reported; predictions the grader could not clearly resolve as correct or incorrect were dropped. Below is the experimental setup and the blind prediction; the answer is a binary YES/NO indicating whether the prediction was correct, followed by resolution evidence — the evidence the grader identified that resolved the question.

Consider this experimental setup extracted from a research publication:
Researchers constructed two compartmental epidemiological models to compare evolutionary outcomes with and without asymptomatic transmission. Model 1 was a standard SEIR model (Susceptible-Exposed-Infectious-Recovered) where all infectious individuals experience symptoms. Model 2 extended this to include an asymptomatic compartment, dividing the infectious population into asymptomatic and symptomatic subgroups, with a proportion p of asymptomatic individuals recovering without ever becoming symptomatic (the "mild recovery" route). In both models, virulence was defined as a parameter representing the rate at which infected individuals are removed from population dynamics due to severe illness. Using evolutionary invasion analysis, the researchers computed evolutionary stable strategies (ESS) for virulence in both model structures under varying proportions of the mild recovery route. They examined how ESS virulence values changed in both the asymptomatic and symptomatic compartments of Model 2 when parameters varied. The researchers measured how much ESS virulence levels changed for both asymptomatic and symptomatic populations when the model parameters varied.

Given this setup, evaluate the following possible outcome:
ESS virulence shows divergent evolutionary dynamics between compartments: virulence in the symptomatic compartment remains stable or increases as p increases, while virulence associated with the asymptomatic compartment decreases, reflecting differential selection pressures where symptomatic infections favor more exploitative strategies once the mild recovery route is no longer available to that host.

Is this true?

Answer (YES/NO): NO